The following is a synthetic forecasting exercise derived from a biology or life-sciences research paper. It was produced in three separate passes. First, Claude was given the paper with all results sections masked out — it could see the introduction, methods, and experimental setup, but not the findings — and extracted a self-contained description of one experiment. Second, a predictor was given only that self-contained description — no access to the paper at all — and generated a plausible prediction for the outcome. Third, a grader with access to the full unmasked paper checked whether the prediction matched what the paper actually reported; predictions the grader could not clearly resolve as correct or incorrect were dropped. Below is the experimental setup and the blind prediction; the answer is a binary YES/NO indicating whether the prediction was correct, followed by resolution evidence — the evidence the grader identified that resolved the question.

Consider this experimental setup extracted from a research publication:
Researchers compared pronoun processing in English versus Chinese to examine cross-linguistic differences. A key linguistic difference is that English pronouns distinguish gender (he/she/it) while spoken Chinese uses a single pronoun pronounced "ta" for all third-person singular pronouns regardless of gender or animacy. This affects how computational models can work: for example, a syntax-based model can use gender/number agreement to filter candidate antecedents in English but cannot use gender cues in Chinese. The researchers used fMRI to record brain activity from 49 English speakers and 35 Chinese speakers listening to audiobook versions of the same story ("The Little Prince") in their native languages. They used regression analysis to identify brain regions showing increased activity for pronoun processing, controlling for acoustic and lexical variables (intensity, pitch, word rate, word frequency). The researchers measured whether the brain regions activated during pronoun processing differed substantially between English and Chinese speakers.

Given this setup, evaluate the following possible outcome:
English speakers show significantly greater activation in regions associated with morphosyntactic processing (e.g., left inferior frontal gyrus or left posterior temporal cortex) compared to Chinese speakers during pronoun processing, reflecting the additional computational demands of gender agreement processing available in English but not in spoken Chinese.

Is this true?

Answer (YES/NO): NO